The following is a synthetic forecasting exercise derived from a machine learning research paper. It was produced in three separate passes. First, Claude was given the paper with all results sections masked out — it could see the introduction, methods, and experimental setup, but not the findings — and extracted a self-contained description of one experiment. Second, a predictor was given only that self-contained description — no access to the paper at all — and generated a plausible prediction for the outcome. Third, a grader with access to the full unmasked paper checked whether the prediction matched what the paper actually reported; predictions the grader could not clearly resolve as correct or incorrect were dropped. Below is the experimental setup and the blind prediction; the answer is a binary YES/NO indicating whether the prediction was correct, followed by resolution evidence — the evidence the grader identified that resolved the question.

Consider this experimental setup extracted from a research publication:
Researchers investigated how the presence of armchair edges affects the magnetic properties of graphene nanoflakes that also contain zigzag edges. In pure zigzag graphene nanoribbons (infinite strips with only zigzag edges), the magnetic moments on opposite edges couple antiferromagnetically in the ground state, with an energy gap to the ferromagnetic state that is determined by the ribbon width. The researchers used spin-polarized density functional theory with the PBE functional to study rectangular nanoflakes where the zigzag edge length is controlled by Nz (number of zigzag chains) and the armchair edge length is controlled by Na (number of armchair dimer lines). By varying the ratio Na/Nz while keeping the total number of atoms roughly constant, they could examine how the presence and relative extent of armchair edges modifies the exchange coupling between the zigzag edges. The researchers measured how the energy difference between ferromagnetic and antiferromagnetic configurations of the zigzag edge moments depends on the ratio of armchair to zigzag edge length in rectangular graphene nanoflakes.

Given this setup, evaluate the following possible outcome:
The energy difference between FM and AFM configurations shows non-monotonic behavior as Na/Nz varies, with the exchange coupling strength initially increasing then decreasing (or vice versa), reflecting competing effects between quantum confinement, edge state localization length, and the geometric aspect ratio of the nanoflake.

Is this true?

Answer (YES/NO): NO